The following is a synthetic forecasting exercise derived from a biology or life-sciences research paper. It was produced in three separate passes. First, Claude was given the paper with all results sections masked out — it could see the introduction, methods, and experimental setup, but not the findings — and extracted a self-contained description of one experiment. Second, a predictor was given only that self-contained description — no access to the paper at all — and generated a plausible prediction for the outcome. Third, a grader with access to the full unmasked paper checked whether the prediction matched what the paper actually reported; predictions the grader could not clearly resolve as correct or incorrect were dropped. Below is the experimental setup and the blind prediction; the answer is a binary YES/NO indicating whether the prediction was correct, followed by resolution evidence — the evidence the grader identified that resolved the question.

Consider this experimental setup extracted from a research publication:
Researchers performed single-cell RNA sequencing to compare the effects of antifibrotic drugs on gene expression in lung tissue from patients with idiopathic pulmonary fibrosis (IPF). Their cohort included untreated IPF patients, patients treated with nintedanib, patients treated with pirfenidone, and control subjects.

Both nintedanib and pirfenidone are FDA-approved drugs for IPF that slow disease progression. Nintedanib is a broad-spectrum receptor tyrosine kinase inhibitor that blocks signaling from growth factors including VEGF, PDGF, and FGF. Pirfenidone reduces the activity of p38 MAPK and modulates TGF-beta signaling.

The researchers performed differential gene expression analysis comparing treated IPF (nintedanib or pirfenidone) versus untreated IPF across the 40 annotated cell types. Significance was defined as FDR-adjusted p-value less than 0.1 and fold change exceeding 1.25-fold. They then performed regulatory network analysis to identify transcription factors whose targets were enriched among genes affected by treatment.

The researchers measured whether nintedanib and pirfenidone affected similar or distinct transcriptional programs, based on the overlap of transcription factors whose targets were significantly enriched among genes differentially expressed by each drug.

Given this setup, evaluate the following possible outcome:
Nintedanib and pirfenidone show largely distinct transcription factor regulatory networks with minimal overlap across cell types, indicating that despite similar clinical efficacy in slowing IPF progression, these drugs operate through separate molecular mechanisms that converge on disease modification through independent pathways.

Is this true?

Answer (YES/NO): NO